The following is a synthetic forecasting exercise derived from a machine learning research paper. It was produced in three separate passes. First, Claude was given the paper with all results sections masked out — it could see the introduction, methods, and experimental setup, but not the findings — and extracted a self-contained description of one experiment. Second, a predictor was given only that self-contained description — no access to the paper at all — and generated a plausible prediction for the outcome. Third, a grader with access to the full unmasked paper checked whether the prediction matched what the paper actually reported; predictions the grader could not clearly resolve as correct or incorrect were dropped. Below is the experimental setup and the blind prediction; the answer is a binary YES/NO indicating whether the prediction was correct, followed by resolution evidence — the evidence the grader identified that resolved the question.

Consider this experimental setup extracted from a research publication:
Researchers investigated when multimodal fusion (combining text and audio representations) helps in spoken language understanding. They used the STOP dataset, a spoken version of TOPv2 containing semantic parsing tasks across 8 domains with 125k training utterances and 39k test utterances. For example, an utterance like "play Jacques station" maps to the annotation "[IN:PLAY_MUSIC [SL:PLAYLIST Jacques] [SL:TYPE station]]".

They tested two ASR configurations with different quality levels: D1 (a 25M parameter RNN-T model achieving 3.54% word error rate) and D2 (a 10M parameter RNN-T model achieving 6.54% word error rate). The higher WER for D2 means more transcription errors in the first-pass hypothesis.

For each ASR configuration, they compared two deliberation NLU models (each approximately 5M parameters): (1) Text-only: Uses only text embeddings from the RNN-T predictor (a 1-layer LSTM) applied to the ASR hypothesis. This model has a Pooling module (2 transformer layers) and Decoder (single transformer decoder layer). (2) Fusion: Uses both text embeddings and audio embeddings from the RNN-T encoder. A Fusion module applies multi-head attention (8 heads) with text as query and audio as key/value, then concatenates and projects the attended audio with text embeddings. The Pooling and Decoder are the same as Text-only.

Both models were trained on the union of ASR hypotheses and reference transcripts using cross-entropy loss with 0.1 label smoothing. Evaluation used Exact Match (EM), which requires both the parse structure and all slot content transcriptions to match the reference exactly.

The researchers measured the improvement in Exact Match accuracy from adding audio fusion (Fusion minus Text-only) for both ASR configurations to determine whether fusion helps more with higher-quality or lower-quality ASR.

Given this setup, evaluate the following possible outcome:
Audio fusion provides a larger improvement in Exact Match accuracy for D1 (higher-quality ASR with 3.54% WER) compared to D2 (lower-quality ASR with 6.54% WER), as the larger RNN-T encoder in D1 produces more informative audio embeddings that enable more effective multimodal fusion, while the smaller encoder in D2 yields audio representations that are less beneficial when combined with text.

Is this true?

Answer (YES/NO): YES